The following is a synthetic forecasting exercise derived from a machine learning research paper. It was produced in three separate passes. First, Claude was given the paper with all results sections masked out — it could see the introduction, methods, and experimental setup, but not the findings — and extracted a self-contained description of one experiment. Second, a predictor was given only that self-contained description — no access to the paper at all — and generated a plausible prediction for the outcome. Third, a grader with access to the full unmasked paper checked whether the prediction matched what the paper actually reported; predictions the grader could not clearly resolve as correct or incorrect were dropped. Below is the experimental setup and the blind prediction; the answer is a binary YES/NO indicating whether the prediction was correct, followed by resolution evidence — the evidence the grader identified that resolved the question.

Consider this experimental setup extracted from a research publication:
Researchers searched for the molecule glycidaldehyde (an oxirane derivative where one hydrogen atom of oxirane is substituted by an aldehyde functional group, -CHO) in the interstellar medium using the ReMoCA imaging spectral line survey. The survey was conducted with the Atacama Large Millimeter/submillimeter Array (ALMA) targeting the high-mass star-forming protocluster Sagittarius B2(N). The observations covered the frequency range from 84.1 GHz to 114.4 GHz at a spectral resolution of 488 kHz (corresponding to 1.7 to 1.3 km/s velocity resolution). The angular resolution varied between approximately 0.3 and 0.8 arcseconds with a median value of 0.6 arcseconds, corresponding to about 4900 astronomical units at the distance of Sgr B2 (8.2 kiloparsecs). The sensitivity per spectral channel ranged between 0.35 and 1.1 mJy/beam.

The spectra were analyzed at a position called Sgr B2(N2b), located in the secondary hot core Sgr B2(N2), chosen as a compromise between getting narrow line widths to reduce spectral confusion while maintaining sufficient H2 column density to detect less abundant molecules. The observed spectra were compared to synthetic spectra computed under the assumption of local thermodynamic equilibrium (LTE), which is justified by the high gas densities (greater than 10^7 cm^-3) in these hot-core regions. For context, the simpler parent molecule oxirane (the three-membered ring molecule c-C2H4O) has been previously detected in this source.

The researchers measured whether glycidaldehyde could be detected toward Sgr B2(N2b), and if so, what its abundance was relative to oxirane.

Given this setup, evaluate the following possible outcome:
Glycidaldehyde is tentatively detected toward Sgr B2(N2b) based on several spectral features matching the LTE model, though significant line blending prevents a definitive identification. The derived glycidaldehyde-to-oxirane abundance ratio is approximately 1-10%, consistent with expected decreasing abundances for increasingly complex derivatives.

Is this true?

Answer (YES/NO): NO